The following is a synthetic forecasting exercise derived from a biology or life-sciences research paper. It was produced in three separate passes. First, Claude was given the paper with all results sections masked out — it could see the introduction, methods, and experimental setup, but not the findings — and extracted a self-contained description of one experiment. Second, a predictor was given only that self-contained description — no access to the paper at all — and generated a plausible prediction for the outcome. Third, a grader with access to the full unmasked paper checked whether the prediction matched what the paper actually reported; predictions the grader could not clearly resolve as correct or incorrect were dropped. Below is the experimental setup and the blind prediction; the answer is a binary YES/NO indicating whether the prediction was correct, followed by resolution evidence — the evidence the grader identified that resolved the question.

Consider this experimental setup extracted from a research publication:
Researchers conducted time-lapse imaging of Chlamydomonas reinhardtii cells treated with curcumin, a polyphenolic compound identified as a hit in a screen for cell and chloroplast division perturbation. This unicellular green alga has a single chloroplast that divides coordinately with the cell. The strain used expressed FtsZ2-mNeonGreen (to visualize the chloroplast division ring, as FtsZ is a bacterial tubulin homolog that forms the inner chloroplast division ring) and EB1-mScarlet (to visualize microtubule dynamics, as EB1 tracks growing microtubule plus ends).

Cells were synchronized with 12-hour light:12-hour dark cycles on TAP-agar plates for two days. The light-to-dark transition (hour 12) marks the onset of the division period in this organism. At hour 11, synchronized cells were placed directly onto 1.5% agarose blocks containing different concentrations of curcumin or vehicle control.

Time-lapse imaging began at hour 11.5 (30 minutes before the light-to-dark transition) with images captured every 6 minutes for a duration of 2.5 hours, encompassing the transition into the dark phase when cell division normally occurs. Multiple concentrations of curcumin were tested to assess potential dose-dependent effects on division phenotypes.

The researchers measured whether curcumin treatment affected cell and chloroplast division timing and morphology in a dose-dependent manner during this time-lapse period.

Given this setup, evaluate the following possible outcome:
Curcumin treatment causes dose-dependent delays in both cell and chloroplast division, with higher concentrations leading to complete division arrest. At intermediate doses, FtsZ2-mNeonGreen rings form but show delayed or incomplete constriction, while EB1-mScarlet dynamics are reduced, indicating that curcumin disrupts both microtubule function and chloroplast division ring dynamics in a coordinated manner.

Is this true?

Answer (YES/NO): NO